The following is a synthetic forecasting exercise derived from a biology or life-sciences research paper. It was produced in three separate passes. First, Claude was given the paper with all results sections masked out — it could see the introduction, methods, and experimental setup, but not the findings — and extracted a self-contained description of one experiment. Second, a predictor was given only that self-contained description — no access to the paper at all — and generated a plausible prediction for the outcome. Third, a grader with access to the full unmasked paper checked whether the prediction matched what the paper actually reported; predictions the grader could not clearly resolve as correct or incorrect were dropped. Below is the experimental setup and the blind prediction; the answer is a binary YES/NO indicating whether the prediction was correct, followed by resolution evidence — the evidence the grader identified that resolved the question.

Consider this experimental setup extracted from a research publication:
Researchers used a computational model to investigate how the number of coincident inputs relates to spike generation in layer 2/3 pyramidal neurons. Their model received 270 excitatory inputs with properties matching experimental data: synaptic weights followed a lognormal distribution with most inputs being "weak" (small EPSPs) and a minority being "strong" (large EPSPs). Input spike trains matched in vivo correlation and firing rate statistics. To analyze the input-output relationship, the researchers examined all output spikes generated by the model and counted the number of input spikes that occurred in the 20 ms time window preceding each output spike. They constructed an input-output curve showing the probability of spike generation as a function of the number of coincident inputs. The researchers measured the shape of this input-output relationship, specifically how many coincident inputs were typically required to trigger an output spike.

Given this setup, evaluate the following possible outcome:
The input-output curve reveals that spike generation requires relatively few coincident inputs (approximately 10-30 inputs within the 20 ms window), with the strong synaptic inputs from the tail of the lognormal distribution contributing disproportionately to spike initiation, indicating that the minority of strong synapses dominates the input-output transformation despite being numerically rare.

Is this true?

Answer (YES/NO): NO